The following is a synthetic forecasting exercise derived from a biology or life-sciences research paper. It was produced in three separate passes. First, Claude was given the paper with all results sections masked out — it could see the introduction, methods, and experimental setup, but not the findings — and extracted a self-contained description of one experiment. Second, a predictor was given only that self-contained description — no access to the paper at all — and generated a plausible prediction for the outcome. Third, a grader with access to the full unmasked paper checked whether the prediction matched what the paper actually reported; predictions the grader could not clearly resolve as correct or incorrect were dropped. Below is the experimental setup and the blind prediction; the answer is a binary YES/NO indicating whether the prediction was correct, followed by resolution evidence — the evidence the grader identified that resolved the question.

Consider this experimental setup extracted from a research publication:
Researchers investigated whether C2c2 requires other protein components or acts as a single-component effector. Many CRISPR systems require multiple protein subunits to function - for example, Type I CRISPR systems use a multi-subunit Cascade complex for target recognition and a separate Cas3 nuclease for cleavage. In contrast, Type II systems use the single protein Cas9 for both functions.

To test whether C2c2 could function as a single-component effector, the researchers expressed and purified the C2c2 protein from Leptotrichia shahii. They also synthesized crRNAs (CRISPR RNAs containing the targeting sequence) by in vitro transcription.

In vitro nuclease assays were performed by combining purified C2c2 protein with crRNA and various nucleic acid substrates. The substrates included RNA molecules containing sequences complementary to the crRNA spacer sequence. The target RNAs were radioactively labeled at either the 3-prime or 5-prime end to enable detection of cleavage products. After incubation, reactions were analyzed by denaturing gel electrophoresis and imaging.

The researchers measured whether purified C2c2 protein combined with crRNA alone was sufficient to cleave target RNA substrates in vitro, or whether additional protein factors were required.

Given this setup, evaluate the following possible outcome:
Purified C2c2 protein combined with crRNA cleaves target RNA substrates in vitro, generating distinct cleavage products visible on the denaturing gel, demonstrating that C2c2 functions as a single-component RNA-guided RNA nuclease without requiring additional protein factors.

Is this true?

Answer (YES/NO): YES